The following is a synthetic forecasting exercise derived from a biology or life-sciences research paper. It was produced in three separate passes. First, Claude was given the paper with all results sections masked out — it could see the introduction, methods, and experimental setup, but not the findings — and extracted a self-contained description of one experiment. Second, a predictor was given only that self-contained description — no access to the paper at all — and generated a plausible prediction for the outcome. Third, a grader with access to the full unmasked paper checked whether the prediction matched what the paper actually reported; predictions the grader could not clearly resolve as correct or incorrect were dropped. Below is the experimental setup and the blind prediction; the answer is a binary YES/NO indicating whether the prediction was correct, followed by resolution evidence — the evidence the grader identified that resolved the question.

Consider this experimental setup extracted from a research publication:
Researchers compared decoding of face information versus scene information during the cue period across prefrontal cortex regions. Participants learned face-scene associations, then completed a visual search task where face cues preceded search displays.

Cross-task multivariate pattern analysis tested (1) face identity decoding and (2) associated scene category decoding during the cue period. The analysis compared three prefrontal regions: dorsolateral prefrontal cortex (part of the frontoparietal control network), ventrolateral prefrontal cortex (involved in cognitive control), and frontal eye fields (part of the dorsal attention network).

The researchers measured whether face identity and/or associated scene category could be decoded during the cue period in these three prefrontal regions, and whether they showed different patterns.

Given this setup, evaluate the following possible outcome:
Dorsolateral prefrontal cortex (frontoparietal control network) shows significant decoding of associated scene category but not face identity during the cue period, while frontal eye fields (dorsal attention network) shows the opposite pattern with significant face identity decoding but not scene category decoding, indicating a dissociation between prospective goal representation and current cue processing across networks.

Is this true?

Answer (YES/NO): NO